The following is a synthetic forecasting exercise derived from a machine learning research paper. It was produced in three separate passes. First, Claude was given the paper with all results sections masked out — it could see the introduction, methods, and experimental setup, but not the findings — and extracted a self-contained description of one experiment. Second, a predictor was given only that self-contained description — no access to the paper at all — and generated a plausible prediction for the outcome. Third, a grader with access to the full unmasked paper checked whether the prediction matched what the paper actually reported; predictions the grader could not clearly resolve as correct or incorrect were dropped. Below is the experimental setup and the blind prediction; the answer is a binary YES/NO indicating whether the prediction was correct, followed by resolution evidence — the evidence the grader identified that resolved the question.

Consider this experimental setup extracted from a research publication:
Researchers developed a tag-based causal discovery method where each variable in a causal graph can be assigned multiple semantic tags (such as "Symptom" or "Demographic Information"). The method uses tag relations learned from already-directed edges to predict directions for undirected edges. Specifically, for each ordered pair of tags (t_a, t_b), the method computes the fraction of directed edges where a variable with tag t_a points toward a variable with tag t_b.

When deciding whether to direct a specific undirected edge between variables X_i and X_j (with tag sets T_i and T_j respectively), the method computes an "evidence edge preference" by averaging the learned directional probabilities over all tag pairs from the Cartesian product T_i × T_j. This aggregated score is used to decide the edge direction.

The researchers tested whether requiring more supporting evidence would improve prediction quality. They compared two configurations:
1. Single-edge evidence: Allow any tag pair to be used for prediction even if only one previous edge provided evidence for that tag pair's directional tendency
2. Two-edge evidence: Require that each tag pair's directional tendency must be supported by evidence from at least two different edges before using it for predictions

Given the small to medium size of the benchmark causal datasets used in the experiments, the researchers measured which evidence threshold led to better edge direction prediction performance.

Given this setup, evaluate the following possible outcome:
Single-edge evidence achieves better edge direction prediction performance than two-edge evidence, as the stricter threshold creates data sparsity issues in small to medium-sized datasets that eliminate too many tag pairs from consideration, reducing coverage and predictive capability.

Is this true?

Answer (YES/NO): YES